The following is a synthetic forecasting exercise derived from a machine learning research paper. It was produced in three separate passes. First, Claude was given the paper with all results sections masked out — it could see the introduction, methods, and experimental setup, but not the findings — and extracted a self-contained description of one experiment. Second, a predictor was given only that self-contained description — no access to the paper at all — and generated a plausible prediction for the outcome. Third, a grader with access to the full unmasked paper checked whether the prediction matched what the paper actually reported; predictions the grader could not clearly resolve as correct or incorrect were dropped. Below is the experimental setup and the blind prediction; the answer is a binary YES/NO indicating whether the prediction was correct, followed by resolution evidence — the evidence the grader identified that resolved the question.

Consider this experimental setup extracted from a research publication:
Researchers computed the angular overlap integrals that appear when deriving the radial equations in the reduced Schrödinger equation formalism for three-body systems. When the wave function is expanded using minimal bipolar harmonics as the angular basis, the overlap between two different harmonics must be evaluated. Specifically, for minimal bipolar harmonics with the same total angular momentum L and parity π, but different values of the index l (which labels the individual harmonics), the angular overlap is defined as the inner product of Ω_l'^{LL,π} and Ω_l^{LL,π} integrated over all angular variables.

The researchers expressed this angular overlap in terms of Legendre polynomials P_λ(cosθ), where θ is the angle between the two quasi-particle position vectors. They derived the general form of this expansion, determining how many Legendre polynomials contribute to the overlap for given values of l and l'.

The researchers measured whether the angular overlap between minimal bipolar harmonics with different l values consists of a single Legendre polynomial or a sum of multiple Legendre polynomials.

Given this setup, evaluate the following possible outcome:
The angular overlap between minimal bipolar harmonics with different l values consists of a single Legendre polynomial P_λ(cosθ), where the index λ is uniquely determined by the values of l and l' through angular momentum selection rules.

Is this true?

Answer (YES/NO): NO